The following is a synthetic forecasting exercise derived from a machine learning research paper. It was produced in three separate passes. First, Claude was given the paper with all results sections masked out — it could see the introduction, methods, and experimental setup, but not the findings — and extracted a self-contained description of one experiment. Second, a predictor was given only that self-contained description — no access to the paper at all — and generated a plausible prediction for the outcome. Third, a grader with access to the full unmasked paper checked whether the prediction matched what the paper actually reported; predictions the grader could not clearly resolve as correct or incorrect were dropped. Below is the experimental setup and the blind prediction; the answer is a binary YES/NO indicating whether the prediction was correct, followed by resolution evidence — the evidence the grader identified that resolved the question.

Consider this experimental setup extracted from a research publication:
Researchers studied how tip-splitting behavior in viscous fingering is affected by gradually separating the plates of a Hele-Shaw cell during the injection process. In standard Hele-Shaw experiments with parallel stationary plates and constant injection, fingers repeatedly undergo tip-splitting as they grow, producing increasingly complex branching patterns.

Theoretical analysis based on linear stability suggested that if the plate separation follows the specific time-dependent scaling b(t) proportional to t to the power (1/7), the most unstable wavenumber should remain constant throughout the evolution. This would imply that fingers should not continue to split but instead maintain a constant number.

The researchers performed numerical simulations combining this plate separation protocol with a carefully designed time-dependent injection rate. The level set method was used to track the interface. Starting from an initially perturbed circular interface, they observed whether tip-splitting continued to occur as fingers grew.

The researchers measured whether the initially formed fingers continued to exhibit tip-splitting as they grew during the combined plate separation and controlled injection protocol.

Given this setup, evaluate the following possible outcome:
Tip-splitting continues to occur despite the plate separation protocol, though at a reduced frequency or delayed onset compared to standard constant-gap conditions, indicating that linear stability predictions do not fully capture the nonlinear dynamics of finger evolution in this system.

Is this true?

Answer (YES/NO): NO